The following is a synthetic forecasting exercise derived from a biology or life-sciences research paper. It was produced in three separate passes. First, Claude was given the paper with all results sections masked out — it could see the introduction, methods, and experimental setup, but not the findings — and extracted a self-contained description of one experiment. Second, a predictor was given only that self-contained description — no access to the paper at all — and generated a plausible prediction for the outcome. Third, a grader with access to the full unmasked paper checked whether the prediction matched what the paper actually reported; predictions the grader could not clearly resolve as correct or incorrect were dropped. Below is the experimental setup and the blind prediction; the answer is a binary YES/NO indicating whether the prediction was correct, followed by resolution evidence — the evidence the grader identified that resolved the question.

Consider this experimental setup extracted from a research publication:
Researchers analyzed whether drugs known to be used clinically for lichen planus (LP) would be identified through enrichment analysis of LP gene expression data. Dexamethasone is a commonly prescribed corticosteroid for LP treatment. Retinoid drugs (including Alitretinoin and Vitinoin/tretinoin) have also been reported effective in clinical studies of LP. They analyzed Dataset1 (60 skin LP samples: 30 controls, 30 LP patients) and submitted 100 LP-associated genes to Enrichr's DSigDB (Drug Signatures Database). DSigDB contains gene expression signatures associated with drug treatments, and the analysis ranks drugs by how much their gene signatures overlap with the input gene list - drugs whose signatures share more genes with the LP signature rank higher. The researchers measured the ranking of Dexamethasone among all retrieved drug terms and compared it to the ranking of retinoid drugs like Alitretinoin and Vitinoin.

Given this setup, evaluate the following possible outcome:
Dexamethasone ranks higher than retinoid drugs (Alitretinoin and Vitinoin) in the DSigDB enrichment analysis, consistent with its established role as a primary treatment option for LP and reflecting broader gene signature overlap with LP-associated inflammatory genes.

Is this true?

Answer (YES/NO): NO